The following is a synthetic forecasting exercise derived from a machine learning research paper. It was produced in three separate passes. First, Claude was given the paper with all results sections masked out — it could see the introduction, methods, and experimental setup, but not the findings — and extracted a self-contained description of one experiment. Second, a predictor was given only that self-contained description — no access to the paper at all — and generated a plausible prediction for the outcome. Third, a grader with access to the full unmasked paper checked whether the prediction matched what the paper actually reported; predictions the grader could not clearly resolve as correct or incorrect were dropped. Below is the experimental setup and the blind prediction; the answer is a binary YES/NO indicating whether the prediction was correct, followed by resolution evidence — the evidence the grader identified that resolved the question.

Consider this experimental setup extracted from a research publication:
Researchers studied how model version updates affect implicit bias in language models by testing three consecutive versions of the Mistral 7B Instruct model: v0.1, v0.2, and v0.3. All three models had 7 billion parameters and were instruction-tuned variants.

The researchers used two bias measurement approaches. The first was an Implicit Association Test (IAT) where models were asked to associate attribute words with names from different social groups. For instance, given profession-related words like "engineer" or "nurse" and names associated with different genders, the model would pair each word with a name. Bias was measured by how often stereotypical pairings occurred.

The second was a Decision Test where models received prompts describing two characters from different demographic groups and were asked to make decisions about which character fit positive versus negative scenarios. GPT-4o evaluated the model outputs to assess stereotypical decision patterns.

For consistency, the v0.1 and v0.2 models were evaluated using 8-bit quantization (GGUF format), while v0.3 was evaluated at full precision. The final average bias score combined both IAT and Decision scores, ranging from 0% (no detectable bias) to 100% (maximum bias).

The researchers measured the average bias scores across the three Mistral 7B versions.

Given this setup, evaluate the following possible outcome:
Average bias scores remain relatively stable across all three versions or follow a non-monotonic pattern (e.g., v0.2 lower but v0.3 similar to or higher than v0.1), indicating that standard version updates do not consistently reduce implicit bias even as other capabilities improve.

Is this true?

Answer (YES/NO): NO